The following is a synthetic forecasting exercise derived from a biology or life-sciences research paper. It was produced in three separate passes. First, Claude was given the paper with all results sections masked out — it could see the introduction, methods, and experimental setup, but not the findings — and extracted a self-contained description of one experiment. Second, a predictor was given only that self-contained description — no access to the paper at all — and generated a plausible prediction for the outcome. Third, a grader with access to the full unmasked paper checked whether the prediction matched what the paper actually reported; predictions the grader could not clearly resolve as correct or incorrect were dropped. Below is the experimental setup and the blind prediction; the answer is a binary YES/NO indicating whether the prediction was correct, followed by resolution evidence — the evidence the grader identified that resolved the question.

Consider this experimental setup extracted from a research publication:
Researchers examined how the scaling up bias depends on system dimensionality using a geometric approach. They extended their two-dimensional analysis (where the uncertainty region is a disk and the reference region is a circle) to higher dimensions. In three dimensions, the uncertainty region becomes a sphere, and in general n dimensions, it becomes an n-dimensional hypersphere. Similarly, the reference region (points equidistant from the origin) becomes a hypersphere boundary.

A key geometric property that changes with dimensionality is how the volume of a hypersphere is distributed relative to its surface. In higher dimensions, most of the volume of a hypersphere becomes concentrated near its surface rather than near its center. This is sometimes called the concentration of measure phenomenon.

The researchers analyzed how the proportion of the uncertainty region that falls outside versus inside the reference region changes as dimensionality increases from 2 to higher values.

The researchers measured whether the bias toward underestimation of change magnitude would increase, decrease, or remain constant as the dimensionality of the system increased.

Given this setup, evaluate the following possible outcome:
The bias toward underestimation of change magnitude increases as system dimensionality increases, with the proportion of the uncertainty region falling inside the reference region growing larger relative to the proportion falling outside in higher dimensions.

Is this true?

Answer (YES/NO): NO